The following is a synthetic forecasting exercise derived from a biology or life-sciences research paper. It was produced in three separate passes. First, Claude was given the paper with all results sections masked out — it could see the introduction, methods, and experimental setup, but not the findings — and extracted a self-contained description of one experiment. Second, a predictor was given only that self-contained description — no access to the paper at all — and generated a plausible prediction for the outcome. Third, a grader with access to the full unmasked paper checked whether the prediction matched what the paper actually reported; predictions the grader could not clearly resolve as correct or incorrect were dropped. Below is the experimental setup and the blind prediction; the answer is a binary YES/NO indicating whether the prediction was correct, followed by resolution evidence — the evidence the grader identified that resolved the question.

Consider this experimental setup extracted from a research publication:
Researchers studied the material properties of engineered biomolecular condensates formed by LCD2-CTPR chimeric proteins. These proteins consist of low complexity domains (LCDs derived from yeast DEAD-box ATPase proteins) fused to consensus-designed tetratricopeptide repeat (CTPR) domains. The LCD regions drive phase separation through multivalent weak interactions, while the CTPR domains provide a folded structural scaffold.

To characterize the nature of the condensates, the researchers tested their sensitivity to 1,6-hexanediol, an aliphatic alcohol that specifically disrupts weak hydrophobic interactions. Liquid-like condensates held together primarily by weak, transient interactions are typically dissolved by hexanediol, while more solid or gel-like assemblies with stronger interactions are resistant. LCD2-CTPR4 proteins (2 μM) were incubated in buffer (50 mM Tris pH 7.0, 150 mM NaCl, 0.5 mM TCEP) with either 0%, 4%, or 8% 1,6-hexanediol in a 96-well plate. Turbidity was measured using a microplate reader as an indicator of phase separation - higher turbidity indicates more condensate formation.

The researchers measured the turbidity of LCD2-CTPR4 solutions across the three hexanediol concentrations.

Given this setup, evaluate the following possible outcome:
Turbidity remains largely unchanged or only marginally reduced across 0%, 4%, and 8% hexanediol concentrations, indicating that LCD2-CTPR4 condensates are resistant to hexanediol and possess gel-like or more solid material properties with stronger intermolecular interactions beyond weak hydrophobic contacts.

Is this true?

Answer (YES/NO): NO